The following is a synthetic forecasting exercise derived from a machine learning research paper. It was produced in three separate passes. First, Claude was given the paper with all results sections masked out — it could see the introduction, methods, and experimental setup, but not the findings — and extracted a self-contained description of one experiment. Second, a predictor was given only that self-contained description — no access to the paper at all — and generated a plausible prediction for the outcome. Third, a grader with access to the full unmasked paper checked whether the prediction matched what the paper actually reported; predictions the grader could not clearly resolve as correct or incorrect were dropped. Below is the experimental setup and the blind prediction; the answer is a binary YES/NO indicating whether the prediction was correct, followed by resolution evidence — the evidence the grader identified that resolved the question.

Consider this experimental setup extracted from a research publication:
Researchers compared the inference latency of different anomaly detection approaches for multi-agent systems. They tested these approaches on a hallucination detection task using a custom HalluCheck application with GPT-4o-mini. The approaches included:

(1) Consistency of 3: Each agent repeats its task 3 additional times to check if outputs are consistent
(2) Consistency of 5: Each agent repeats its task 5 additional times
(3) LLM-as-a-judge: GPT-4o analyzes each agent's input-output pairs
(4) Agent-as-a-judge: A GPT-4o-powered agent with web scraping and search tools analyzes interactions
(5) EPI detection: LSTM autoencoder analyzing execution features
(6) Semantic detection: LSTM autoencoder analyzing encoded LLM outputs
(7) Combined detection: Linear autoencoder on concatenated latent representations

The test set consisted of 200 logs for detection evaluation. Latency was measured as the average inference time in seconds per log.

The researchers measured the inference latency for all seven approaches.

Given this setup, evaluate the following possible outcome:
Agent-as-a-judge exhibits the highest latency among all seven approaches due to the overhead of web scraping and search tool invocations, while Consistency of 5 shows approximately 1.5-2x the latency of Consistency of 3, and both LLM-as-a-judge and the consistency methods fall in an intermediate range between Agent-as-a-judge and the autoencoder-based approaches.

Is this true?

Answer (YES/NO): NO